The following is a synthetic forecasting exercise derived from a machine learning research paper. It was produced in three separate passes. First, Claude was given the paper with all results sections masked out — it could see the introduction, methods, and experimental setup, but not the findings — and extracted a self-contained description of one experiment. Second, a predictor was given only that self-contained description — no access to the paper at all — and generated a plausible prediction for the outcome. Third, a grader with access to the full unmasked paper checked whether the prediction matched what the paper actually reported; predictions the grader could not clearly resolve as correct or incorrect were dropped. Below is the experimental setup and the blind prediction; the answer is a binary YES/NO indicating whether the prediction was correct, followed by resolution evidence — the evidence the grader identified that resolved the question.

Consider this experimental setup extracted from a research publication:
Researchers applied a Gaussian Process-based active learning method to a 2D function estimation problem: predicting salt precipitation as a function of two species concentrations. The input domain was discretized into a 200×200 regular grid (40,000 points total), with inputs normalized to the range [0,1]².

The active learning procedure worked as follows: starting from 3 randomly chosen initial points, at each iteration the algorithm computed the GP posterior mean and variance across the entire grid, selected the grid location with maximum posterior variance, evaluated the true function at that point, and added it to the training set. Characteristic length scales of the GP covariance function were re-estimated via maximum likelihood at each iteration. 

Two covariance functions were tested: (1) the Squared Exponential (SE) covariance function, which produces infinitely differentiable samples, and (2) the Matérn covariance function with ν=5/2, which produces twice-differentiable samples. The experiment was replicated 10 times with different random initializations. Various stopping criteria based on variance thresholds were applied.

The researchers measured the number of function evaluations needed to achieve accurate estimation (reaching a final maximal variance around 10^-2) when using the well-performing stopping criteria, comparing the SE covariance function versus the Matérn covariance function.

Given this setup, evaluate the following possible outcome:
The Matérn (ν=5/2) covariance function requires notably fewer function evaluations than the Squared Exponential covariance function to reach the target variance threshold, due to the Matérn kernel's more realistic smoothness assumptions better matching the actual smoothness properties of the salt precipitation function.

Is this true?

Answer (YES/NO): NO